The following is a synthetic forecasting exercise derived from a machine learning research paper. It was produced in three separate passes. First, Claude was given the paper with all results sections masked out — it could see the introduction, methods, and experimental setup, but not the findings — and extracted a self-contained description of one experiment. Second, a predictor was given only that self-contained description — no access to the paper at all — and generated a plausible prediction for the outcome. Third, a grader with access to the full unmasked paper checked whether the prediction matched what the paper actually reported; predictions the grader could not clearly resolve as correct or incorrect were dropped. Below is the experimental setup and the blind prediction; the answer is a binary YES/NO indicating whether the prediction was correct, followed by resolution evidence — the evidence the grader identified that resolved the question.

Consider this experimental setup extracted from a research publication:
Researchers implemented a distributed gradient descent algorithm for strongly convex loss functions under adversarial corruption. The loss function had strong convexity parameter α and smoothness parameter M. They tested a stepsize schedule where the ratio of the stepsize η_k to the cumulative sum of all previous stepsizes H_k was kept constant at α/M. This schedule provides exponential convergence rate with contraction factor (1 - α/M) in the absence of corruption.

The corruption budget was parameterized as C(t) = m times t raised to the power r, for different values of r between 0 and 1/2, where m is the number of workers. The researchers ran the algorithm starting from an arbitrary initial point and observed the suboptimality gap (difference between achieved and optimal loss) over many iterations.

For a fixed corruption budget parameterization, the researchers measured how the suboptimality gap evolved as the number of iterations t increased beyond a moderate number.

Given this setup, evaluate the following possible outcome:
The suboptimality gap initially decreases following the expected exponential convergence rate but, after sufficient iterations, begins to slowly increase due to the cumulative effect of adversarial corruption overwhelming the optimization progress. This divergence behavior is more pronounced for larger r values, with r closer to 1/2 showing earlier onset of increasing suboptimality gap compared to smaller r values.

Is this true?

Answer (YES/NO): NO